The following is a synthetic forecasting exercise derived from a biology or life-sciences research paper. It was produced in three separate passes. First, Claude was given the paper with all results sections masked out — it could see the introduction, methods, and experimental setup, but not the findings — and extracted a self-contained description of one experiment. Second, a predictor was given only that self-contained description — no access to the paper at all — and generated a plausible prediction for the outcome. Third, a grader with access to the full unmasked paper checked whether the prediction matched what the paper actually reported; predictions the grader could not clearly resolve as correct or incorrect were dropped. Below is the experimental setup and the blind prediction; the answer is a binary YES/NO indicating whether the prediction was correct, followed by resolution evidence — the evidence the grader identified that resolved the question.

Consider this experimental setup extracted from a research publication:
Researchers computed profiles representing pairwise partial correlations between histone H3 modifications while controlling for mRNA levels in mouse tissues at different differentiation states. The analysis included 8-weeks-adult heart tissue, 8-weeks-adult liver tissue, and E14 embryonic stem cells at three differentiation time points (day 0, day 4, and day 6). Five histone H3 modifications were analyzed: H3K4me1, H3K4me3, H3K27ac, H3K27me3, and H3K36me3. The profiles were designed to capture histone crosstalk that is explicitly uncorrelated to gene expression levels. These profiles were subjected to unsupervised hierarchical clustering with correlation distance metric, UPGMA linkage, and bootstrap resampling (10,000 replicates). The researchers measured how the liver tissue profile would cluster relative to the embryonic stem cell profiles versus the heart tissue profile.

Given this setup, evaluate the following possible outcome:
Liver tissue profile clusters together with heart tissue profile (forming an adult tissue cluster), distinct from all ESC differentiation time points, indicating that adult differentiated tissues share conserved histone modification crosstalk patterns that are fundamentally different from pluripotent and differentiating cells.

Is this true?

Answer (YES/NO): NO